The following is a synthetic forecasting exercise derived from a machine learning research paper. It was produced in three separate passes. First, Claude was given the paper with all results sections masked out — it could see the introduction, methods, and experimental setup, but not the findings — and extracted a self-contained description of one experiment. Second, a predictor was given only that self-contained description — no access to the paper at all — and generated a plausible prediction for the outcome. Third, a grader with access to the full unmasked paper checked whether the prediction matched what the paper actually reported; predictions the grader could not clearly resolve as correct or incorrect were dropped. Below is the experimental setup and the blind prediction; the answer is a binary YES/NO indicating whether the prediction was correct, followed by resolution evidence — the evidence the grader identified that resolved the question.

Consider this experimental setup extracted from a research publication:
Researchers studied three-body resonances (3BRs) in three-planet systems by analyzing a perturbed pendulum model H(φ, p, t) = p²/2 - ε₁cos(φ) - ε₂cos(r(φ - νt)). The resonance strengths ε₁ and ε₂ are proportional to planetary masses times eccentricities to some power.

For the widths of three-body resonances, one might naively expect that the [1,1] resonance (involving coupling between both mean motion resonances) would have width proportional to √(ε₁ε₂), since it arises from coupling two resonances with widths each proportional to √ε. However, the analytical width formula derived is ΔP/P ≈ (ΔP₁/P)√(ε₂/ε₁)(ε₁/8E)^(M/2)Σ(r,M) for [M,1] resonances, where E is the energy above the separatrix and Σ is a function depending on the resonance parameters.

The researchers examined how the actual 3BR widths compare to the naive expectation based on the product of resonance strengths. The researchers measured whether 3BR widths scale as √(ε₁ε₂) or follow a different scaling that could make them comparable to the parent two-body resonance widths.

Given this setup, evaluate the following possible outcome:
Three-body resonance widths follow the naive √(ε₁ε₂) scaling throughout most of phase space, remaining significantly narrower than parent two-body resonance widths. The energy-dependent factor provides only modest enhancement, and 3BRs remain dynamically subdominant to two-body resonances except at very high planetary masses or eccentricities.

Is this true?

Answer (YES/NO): NO